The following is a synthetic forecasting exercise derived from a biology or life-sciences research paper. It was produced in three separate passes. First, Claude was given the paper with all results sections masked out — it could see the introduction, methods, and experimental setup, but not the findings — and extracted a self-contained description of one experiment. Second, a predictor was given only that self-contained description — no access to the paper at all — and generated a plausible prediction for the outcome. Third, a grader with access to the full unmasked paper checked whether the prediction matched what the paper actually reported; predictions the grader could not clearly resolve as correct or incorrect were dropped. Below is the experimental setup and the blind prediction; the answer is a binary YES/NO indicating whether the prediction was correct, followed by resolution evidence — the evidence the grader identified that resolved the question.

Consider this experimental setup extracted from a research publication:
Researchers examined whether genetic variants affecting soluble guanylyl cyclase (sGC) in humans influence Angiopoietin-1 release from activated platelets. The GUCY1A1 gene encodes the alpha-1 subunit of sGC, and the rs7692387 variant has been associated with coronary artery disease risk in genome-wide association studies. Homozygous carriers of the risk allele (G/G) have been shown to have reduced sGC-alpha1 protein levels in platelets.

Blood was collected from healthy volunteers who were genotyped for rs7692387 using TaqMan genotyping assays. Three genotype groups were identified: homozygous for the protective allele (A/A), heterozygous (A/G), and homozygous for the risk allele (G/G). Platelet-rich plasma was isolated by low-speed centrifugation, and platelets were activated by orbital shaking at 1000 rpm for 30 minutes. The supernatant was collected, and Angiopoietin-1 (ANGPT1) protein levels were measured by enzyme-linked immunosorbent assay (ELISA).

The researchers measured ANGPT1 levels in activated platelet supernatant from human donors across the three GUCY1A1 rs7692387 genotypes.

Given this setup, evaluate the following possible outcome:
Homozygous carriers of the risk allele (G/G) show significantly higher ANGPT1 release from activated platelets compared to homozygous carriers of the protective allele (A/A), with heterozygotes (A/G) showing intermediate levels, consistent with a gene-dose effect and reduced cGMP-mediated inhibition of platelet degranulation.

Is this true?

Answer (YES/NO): NO